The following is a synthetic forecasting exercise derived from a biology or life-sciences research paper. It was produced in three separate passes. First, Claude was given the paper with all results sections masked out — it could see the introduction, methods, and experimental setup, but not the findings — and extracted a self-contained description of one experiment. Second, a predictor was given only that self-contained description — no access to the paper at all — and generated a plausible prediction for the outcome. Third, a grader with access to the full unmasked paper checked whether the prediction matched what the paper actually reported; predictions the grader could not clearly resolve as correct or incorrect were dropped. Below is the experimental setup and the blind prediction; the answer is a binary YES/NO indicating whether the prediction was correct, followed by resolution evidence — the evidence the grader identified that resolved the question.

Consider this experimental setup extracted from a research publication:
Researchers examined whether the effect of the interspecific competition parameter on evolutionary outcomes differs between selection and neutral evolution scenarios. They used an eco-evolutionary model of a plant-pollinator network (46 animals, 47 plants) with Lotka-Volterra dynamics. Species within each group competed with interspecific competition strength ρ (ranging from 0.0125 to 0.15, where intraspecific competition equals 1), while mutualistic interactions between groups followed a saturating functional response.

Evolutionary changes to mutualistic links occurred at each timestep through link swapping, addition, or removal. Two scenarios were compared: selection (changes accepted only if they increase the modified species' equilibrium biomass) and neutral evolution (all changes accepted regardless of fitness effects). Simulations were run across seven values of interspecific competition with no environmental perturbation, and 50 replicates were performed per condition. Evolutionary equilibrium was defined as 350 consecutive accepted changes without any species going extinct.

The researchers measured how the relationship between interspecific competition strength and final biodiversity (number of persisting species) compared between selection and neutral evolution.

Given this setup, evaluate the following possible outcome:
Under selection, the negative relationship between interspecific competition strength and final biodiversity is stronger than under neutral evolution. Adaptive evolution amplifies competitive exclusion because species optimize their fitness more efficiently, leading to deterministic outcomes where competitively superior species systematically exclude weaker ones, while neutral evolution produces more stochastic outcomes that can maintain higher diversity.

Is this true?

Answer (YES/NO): NO